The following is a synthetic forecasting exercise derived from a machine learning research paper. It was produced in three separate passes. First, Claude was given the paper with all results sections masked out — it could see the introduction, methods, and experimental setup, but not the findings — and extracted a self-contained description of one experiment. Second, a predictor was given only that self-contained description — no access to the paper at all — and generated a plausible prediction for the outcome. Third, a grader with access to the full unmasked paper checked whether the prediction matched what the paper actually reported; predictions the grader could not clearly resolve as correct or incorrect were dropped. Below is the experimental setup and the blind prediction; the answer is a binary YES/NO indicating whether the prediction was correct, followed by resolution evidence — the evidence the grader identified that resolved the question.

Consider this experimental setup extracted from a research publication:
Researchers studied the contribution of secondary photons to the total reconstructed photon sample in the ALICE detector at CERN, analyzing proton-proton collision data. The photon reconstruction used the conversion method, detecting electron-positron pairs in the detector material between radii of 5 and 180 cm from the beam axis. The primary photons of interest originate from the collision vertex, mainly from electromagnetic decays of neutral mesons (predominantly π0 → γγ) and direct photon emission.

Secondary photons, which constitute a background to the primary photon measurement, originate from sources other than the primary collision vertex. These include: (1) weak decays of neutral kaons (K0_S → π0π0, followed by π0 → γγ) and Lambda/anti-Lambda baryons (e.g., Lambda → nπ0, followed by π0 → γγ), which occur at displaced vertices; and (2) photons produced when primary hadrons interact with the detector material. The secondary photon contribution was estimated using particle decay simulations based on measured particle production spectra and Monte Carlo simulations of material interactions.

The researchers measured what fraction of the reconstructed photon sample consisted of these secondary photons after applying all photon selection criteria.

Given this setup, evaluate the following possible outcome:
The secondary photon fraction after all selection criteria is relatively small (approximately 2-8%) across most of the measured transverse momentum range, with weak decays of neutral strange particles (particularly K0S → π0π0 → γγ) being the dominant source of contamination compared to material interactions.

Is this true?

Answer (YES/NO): NO